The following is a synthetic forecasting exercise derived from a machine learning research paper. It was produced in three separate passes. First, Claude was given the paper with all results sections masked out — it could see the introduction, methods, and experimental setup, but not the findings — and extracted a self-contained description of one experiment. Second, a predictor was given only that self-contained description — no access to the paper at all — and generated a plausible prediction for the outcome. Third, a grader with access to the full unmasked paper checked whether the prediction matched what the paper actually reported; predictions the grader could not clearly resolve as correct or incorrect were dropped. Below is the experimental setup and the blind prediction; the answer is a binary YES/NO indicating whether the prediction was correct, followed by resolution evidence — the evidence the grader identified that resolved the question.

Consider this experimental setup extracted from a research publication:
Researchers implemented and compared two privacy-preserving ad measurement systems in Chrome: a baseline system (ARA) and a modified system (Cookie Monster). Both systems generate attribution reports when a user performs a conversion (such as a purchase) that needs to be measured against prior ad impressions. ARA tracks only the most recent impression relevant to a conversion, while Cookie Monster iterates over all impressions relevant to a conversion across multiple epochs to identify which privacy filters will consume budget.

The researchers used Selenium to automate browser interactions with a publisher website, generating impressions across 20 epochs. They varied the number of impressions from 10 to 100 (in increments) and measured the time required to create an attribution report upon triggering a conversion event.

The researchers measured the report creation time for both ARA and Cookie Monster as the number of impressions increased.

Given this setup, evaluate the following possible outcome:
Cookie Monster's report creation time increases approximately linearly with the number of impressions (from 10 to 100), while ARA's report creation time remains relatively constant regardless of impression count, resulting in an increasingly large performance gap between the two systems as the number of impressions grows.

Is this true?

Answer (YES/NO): YES